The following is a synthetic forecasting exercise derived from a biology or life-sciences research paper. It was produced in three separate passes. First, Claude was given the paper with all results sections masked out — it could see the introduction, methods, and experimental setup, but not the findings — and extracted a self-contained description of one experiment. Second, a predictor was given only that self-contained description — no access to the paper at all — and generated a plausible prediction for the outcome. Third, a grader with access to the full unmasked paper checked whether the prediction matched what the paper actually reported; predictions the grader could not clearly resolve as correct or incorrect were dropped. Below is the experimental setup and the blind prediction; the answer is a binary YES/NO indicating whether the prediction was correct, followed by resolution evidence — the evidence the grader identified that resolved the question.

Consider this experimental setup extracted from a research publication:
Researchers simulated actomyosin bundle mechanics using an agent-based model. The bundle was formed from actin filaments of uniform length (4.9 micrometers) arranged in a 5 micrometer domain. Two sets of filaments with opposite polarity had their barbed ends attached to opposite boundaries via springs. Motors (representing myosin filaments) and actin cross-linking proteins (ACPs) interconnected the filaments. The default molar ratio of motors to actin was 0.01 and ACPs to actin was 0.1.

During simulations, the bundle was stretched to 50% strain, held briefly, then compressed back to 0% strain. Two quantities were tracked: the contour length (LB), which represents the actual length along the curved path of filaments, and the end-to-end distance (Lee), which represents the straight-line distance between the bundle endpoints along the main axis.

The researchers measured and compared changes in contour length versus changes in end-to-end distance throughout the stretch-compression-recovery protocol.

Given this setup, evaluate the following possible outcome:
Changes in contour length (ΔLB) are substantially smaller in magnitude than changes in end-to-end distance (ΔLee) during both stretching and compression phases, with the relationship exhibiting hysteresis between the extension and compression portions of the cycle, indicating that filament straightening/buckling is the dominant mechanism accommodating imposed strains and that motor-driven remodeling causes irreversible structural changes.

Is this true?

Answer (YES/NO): NO